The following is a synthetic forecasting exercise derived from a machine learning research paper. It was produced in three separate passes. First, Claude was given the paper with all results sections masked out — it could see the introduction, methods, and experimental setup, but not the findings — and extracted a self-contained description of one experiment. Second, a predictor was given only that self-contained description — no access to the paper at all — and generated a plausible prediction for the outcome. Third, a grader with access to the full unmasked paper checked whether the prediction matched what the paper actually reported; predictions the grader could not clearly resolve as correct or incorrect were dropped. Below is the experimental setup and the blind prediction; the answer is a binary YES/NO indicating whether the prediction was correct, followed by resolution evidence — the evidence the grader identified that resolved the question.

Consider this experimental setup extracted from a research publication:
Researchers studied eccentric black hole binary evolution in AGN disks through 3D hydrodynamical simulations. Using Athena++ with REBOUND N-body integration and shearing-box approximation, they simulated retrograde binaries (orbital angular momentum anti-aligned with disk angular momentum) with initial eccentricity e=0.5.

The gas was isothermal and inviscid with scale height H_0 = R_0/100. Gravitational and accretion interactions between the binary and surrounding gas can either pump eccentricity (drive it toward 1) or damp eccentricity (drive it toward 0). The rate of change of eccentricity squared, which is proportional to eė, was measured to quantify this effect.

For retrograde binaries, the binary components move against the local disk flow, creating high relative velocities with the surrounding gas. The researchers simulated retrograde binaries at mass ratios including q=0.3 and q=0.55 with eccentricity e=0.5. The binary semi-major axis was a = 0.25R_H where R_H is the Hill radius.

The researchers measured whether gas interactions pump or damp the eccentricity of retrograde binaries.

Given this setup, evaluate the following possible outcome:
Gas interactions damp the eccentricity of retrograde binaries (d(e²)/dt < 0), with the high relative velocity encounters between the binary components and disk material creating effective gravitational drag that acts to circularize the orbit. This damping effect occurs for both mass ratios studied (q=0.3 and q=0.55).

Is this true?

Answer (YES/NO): NO